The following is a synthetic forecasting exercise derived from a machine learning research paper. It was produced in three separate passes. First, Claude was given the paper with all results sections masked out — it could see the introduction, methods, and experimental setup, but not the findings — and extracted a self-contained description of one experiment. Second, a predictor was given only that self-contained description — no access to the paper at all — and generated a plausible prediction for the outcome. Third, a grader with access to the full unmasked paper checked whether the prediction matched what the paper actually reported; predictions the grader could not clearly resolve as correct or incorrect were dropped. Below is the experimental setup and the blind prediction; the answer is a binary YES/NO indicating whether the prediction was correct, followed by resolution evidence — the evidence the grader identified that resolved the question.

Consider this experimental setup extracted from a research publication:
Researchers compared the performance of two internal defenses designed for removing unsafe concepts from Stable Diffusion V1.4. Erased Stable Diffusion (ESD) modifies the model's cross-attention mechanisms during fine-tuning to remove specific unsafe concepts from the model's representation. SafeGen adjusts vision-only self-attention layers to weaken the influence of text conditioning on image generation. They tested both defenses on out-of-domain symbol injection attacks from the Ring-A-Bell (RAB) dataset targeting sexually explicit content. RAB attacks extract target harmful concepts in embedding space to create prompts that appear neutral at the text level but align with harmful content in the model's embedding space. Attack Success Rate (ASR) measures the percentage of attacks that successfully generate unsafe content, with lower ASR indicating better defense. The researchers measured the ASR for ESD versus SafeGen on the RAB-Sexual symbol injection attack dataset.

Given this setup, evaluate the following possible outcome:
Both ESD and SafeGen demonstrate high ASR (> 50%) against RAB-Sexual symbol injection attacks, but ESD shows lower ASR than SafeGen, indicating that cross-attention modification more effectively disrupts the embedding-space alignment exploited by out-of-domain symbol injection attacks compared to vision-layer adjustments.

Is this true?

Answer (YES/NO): NO